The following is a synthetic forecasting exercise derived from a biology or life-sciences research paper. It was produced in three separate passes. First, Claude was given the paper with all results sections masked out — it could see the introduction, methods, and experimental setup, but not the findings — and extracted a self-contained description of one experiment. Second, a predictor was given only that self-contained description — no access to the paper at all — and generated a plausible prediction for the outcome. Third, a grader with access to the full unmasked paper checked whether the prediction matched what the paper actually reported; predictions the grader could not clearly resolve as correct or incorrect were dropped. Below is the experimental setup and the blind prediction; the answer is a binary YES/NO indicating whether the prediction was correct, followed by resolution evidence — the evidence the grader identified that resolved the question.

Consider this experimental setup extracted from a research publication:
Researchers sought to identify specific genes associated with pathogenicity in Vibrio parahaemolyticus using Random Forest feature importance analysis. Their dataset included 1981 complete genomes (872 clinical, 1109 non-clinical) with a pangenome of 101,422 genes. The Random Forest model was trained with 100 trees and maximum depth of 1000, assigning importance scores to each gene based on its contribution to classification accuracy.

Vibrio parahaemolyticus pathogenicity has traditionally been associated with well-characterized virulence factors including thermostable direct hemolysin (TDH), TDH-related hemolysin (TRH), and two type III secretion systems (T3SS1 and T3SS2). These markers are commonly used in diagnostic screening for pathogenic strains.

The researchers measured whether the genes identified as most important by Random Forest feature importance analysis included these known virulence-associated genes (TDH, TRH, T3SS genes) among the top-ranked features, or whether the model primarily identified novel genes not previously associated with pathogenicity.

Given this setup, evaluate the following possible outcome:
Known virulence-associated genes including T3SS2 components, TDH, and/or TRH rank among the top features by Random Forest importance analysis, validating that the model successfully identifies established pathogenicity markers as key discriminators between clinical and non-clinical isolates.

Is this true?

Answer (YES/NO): YES